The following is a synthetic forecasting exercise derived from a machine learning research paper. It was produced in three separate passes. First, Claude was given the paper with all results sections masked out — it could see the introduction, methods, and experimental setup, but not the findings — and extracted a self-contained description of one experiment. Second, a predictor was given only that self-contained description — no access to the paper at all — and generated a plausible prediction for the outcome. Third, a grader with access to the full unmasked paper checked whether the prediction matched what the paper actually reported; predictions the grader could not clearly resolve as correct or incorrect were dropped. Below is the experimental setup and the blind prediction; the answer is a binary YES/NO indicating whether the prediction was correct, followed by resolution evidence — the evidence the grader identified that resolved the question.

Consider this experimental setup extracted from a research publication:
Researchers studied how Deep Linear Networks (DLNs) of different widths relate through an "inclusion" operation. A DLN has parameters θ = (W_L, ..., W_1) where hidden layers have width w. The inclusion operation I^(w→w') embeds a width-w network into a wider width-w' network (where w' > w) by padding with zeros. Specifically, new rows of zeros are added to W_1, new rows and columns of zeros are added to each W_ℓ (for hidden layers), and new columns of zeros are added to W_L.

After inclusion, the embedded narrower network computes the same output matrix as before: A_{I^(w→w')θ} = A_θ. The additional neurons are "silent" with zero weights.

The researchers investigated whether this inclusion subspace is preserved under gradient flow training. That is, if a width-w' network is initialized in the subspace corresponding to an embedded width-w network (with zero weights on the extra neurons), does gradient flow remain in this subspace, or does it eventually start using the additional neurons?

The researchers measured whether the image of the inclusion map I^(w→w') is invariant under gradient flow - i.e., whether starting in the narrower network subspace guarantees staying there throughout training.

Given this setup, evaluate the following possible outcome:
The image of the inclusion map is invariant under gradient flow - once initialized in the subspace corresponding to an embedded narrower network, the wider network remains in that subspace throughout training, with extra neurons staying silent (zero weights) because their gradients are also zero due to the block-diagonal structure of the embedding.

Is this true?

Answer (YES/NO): YES